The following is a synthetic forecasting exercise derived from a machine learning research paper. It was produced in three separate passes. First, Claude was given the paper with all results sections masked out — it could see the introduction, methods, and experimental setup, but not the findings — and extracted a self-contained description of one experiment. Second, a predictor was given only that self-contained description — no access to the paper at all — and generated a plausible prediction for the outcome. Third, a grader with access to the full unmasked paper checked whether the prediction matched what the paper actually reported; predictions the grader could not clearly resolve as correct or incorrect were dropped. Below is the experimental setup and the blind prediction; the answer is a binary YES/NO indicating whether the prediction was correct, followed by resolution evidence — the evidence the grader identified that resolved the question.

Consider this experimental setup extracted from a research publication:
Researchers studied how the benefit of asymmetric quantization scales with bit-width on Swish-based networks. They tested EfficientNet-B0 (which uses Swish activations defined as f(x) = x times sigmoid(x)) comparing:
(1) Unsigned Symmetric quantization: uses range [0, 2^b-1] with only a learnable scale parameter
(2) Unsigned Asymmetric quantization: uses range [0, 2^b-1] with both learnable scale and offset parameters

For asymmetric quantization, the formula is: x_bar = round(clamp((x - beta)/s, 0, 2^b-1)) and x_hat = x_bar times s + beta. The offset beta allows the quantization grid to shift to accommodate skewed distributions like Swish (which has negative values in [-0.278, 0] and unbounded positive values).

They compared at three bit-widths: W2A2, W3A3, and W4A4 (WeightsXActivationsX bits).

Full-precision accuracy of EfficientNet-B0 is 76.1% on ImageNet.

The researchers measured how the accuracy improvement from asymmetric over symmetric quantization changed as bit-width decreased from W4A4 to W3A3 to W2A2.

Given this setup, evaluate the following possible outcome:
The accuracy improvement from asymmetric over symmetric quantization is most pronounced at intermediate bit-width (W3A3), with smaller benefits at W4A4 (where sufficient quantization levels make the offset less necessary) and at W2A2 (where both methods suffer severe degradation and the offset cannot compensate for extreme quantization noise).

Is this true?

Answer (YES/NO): NO